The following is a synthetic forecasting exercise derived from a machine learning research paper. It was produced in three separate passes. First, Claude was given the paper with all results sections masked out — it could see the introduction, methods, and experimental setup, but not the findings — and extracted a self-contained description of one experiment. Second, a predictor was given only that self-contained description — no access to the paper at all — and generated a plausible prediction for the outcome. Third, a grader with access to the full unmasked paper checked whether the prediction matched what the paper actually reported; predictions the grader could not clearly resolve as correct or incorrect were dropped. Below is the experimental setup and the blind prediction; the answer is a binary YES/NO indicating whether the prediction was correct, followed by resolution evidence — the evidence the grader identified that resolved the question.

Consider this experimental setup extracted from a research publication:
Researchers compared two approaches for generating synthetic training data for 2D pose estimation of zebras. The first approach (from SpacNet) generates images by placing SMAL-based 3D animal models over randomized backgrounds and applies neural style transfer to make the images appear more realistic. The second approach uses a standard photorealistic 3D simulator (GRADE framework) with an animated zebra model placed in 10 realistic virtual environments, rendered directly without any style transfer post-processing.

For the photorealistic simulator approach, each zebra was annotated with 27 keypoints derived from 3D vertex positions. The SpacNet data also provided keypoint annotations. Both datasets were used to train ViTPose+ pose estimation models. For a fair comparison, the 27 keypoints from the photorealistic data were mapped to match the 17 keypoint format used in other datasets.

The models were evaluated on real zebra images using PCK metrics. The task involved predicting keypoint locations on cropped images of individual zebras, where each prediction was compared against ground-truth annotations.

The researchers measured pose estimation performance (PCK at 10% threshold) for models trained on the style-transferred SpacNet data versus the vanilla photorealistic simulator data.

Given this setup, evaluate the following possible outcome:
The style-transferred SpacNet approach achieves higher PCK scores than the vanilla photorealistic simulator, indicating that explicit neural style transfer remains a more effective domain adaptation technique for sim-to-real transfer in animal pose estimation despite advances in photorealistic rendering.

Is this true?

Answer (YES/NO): NO